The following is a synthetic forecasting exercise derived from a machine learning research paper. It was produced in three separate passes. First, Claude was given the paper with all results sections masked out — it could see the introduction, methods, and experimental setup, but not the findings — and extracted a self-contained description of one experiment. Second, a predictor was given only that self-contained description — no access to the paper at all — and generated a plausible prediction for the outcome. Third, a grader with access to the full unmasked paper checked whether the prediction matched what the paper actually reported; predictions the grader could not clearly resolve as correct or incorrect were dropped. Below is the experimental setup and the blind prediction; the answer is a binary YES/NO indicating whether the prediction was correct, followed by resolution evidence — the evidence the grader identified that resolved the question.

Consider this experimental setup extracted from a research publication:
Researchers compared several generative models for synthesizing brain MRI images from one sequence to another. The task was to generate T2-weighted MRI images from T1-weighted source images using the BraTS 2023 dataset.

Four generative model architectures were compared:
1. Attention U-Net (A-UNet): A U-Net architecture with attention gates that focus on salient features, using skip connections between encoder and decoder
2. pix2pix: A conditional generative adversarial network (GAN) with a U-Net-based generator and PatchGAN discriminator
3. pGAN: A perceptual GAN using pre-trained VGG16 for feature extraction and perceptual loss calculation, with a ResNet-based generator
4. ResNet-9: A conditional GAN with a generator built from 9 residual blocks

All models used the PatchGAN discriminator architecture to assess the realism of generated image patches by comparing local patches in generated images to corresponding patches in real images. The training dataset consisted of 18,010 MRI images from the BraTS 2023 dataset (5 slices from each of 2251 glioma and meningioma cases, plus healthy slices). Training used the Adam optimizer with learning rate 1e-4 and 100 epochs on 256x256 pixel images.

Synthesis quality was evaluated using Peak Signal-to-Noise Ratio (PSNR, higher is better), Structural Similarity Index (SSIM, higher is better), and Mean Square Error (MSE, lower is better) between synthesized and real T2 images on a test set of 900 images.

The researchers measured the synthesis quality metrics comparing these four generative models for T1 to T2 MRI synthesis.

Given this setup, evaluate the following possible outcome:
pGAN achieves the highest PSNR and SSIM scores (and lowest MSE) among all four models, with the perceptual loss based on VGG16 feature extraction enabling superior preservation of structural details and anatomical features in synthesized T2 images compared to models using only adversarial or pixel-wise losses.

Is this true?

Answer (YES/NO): NO